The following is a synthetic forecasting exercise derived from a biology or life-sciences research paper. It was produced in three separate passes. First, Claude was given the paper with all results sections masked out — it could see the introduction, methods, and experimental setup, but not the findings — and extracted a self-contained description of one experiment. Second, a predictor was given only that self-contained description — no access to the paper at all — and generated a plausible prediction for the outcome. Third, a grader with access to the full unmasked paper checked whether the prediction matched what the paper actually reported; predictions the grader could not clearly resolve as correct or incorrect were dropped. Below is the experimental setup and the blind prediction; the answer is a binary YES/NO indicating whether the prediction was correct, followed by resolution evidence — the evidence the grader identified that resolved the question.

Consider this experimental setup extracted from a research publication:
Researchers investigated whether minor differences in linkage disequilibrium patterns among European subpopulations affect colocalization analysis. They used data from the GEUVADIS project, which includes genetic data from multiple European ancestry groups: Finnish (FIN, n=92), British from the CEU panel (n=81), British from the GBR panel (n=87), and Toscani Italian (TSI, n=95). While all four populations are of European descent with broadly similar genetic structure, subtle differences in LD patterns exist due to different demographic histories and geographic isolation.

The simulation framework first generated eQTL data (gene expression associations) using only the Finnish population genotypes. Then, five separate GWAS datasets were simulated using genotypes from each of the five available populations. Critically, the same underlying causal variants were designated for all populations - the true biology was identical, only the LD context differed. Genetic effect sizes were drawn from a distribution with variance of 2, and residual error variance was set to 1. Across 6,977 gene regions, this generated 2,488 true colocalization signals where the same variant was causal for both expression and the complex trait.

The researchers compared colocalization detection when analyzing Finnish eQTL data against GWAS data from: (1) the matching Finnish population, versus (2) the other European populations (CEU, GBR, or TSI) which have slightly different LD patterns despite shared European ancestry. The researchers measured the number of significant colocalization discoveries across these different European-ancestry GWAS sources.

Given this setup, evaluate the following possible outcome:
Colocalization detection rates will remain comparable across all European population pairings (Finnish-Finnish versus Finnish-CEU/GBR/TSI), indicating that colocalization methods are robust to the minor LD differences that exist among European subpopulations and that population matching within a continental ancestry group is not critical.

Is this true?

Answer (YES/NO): NO